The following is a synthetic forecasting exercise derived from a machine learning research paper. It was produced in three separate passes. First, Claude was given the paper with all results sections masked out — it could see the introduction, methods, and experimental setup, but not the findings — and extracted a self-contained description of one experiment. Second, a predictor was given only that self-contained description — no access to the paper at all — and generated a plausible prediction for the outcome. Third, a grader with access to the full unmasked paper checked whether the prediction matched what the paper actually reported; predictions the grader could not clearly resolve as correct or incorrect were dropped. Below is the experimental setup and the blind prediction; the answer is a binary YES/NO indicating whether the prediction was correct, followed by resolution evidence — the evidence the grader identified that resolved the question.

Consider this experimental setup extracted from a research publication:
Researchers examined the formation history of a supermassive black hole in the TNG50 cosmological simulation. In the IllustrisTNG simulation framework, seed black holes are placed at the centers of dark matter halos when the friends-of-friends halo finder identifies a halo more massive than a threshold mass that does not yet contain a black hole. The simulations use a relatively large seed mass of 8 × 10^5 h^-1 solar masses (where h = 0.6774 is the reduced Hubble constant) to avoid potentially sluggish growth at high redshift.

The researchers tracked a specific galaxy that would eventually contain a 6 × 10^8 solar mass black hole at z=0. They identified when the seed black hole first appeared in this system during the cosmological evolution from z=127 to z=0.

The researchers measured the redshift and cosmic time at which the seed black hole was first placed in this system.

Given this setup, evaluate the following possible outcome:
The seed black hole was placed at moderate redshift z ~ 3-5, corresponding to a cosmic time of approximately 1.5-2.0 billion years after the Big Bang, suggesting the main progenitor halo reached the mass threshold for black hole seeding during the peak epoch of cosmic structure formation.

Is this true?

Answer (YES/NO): NO